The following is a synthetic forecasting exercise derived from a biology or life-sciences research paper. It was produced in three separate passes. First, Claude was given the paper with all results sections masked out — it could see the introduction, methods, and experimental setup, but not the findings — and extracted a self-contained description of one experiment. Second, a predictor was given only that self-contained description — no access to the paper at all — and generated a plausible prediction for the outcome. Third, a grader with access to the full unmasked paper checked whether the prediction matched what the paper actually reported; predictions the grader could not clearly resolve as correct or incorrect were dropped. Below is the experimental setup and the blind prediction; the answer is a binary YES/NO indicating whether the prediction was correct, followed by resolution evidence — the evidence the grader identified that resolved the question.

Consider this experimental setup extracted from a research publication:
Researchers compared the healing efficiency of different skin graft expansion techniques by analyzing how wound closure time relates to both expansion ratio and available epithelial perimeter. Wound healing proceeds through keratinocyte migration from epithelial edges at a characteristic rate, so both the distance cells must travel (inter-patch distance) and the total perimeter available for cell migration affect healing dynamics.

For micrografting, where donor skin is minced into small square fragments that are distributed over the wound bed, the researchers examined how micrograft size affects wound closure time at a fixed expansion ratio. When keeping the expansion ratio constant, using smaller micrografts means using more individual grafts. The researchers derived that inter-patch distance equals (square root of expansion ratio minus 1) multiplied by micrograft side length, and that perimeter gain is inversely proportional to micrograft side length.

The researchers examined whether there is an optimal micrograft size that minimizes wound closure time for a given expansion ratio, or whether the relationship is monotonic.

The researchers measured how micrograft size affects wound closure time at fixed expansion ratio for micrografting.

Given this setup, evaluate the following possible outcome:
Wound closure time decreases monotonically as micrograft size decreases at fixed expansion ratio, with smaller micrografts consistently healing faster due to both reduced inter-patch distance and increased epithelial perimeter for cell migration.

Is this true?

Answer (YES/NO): YES